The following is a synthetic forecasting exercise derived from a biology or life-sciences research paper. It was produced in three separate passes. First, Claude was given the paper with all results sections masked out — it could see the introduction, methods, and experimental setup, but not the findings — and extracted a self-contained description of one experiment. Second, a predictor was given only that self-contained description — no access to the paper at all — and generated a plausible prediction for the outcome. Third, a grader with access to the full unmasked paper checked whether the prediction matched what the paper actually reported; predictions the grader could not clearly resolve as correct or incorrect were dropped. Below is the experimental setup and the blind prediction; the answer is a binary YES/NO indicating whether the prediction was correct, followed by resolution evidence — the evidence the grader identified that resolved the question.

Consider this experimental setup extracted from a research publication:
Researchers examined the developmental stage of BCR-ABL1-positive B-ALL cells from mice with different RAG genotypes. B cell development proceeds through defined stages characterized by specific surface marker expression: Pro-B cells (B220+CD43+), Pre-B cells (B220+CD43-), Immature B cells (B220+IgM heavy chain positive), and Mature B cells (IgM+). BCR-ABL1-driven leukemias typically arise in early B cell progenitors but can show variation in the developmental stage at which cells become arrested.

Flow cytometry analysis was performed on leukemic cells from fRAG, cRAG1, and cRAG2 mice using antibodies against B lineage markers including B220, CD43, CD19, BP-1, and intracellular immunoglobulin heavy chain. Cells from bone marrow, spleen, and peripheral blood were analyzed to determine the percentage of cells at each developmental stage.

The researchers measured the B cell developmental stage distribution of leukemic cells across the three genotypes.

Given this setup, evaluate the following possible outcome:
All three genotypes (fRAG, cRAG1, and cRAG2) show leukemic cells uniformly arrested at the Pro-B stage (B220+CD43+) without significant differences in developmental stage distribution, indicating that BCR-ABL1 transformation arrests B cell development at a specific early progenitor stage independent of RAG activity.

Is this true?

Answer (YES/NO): NO